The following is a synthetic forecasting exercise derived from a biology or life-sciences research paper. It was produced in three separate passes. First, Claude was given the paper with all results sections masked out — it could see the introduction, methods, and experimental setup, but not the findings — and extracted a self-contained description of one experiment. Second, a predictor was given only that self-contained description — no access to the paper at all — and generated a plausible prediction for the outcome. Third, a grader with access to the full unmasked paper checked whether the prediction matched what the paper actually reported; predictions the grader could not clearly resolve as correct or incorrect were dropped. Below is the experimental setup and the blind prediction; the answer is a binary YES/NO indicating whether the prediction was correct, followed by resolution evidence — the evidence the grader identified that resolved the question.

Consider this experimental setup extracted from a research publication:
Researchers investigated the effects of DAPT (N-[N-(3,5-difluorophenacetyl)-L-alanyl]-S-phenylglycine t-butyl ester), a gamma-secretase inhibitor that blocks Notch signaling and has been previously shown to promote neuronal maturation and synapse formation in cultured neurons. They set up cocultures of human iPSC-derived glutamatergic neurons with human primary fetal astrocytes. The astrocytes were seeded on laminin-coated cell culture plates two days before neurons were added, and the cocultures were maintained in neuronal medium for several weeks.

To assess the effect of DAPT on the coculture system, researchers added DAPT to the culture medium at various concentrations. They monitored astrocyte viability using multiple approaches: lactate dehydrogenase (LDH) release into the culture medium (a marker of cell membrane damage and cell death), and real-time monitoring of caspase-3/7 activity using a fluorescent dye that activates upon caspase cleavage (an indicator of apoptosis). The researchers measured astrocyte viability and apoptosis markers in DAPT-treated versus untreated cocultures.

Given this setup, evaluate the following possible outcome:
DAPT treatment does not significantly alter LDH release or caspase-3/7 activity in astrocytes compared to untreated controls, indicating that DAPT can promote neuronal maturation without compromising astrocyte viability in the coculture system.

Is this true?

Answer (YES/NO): NO